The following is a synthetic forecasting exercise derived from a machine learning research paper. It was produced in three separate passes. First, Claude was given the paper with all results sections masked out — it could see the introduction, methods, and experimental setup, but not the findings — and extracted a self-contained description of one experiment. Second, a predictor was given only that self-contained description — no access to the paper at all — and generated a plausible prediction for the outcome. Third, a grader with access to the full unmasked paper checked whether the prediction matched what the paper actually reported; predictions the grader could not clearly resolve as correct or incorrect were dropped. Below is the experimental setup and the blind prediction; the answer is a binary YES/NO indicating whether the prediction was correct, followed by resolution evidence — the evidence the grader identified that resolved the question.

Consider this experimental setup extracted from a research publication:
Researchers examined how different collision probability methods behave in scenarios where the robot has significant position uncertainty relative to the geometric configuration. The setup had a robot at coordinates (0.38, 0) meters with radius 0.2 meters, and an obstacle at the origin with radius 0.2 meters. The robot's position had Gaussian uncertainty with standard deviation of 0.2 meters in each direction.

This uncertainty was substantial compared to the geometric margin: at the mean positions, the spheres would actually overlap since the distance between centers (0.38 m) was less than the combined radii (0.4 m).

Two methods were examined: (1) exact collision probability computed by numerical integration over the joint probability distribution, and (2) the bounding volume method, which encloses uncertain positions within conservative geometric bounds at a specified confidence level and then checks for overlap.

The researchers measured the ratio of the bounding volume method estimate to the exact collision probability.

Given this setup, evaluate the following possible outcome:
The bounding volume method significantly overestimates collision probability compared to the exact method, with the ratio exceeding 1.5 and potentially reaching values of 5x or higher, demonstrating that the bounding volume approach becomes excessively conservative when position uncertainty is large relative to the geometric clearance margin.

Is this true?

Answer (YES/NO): YES